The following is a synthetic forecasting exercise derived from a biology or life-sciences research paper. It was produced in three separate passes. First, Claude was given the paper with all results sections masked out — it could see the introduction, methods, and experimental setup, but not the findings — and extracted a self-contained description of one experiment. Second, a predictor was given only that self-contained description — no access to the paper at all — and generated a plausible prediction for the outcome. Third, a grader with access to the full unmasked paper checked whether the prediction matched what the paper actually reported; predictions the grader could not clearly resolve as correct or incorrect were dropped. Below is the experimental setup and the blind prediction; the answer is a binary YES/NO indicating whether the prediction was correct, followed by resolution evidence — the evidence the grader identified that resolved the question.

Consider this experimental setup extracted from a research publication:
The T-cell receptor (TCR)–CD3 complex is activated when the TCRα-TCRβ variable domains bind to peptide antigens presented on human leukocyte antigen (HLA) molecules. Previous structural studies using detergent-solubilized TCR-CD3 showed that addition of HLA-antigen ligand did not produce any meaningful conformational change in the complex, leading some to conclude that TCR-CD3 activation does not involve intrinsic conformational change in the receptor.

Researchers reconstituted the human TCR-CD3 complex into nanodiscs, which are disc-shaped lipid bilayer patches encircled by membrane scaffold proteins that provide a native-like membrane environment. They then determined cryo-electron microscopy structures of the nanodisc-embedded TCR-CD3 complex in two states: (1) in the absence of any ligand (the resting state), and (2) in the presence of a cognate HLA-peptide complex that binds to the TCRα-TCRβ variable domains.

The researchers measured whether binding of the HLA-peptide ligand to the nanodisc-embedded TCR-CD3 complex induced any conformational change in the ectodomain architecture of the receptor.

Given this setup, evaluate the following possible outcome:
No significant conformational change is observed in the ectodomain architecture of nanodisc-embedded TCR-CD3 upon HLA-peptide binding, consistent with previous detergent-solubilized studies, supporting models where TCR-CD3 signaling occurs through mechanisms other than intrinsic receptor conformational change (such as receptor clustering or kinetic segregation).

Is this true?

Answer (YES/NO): NO